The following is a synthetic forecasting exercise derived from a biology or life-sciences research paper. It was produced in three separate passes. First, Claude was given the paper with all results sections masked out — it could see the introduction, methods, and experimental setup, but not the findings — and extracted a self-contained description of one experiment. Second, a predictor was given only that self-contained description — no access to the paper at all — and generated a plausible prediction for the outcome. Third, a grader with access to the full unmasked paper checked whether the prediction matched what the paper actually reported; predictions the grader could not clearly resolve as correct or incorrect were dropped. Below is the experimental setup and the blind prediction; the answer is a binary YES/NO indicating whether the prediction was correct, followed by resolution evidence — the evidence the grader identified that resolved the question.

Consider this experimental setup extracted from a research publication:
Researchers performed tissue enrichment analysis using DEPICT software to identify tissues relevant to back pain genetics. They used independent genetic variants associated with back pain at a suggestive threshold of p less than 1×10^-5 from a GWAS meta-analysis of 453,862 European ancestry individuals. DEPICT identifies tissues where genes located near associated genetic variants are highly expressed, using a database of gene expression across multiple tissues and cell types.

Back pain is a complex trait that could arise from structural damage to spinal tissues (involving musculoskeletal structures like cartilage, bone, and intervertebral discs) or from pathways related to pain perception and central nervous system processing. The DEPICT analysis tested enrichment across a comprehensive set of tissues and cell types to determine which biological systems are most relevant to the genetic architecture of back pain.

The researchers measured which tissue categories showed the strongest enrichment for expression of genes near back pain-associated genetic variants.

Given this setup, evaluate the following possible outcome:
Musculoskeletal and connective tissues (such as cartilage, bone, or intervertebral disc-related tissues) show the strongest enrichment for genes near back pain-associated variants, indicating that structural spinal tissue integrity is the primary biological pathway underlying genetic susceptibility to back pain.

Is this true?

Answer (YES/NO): NO